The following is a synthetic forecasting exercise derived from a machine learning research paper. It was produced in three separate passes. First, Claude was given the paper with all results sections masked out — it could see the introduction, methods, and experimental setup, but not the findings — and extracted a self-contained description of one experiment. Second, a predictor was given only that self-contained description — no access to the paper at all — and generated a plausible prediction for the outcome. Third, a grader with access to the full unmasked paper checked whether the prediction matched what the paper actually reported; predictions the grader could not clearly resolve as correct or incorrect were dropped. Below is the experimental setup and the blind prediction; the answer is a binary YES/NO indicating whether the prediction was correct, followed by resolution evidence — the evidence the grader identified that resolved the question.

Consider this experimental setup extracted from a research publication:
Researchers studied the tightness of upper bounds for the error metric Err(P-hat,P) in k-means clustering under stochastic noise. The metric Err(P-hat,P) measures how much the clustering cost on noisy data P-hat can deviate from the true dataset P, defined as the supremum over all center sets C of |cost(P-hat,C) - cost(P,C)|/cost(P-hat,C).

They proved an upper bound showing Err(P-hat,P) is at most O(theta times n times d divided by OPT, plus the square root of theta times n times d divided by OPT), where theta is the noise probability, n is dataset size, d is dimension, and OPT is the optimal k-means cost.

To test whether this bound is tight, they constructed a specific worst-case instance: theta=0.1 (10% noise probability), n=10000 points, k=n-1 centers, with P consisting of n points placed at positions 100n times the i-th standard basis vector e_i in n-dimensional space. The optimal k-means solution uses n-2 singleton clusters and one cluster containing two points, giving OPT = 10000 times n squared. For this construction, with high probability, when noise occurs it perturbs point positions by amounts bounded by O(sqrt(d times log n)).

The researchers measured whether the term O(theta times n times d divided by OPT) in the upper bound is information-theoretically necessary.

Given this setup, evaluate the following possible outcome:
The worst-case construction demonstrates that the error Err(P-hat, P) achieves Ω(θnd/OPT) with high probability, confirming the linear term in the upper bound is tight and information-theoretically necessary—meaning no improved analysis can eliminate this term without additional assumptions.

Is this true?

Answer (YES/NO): YES